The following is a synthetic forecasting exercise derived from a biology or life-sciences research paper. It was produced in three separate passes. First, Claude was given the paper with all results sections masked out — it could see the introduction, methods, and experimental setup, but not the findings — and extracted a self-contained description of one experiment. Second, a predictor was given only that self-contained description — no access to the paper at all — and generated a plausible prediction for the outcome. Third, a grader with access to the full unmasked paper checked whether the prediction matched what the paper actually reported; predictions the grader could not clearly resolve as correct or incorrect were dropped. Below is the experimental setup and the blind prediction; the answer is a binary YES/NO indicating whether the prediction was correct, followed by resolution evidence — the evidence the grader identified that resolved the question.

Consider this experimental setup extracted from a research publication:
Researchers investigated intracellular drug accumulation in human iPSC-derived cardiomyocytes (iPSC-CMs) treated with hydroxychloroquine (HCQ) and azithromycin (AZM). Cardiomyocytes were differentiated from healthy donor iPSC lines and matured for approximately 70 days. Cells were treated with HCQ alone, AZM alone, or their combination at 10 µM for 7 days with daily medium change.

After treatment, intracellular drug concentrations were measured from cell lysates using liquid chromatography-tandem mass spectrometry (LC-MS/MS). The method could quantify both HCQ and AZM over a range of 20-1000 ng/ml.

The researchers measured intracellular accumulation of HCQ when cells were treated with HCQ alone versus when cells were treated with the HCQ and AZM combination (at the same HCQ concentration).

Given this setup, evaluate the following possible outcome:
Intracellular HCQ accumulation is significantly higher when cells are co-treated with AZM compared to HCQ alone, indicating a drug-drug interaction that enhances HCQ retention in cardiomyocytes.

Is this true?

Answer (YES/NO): YES